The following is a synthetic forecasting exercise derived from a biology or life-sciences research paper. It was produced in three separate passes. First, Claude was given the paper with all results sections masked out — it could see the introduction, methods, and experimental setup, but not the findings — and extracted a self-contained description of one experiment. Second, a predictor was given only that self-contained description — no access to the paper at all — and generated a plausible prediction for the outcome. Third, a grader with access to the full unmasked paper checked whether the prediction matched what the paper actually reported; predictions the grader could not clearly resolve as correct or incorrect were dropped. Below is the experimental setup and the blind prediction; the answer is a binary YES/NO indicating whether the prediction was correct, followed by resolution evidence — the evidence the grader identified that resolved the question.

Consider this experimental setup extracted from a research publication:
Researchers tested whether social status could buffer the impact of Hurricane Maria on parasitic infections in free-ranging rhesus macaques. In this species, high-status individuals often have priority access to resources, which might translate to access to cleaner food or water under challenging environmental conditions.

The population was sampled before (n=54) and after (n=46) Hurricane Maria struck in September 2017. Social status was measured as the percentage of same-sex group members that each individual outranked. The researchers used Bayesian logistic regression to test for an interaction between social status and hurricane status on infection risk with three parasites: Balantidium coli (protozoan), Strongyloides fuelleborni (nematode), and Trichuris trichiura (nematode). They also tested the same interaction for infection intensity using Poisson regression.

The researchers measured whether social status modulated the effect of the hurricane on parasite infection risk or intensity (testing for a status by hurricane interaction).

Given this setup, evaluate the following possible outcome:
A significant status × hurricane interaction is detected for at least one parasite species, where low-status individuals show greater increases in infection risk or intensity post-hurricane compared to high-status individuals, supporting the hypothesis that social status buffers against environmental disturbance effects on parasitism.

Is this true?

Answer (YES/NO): NO